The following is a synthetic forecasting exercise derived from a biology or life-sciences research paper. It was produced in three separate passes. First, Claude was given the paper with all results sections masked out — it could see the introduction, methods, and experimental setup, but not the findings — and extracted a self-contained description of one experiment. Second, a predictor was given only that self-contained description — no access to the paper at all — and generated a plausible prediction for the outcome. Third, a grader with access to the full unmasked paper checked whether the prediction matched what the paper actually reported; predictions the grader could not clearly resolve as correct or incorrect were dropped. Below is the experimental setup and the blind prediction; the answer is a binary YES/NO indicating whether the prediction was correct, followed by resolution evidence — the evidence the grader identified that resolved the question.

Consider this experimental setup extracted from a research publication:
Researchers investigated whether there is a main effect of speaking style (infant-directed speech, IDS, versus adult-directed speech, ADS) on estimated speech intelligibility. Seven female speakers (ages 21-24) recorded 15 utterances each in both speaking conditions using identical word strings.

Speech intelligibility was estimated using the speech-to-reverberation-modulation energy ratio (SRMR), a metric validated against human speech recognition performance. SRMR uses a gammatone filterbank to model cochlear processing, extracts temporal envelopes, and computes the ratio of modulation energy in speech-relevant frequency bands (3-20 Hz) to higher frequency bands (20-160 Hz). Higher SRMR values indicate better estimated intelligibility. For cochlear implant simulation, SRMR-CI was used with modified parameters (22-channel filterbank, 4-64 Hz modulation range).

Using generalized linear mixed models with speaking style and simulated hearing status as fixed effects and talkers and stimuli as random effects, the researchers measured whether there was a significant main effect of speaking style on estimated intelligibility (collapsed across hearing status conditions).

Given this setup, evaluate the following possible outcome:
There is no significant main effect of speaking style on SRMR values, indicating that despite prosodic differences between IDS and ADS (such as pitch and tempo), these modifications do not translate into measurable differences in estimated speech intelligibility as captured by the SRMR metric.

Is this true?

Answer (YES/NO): NO